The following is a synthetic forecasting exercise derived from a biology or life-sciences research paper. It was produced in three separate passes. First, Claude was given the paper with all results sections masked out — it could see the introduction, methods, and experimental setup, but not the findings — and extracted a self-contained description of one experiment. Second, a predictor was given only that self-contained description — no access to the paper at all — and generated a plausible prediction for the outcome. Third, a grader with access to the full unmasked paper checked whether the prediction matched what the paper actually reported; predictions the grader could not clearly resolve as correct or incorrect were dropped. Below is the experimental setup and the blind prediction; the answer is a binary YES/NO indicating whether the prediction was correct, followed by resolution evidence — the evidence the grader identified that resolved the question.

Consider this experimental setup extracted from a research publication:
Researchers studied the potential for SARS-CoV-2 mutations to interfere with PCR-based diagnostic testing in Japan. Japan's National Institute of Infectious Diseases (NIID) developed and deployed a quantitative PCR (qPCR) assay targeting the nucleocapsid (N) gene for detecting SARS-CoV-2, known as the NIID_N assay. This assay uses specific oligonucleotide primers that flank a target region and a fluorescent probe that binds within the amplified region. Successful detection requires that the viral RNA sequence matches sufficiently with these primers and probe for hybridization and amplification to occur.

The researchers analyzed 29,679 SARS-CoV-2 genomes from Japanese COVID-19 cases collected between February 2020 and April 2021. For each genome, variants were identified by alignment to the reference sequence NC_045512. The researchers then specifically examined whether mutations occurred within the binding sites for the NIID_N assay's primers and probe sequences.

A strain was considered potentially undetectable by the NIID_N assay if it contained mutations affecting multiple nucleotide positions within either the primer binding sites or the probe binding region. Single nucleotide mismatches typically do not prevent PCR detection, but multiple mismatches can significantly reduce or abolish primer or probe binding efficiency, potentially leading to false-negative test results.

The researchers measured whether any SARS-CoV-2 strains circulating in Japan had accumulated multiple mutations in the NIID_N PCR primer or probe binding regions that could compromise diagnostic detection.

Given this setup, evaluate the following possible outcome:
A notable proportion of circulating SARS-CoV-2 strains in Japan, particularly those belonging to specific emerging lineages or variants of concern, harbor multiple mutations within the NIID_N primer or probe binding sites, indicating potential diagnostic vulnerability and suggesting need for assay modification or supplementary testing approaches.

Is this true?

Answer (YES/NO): NO